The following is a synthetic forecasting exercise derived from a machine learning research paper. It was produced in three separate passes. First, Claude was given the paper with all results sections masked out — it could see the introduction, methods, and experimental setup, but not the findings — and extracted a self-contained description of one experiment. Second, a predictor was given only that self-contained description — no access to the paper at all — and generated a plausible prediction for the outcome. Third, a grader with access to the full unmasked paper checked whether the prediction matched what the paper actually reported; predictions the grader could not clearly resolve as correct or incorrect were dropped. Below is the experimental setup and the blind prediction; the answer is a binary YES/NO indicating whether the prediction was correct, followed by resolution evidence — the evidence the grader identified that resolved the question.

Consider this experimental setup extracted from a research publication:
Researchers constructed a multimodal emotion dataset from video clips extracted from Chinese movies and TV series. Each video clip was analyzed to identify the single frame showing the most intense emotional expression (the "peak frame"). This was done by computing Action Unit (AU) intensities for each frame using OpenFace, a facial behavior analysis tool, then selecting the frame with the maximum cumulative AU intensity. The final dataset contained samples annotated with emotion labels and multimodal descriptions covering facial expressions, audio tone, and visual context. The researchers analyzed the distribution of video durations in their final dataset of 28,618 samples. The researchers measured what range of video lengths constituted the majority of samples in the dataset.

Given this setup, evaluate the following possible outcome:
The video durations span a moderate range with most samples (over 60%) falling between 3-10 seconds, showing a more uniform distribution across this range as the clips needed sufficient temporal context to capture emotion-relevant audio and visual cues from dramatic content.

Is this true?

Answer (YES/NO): NO